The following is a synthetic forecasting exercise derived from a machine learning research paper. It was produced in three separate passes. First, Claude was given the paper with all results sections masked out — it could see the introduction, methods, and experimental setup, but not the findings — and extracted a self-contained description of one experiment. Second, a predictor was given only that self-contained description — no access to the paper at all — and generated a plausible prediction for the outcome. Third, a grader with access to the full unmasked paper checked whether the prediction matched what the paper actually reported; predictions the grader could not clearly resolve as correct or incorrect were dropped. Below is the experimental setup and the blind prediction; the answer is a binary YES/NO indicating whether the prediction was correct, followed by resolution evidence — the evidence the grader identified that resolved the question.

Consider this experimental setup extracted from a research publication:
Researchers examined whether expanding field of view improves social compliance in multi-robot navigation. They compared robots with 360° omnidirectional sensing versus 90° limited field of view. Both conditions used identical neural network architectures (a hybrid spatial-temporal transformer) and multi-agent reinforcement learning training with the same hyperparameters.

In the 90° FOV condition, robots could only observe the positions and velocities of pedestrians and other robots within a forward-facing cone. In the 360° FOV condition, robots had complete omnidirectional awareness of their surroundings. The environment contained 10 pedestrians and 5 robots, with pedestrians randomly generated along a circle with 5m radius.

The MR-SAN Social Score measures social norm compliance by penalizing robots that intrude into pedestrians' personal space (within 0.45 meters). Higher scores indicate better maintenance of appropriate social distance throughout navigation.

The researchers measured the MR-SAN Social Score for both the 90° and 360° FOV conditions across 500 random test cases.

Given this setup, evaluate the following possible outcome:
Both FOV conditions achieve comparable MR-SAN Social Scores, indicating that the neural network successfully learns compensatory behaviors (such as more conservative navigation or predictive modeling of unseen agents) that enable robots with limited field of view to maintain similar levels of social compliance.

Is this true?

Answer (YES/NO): NO